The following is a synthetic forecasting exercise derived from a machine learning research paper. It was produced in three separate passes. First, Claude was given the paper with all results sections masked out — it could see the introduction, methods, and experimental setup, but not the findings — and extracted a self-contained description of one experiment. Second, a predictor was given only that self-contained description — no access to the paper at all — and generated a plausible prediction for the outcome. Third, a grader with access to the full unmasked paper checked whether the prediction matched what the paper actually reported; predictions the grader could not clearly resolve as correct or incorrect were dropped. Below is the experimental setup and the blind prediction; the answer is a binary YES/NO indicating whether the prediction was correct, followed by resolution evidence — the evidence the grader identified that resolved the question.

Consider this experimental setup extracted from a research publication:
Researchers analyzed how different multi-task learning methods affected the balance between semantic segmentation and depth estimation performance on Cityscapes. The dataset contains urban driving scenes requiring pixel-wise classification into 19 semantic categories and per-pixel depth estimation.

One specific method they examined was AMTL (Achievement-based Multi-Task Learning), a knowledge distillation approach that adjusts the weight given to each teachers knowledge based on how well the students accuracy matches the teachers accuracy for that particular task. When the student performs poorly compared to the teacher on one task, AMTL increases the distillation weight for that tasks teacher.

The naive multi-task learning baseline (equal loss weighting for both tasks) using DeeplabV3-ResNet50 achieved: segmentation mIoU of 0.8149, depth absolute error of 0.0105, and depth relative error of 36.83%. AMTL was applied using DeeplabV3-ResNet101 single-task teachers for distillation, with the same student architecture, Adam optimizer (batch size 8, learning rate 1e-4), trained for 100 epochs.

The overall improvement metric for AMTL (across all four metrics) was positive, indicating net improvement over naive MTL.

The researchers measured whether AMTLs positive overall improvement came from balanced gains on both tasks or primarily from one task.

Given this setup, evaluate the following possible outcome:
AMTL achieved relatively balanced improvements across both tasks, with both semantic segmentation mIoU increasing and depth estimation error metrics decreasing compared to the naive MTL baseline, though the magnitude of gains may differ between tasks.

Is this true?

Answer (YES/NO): NO